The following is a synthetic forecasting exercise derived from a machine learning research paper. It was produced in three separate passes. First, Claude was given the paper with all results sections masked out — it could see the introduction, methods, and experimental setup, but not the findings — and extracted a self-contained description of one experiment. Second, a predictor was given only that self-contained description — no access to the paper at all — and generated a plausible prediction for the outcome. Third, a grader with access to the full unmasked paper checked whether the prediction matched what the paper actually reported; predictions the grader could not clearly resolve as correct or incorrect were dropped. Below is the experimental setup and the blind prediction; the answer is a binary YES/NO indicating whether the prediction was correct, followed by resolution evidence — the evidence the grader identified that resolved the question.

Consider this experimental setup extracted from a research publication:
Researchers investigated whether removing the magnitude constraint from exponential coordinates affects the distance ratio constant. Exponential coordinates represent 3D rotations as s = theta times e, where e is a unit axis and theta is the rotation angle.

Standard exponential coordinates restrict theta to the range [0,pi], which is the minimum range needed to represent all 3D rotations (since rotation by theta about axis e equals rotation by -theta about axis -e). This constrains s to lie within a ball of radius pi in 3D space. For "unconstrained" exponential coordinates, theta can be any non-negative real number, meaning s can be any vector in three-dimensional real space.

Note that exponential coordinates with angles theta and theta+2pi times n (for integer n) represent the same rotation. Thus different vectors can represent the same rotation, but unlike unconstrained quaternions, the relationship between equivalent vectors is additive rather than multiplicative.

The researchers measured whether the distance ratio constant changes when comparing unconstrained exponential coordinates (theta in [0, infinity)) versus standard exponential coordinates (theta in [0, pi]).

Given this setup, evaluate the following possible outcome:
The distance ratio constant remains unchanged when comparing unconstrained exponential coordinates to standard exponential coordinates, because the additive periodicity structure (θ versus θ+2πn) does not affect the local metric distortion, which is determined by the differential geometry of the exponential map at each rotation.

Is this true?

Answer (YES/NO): YES